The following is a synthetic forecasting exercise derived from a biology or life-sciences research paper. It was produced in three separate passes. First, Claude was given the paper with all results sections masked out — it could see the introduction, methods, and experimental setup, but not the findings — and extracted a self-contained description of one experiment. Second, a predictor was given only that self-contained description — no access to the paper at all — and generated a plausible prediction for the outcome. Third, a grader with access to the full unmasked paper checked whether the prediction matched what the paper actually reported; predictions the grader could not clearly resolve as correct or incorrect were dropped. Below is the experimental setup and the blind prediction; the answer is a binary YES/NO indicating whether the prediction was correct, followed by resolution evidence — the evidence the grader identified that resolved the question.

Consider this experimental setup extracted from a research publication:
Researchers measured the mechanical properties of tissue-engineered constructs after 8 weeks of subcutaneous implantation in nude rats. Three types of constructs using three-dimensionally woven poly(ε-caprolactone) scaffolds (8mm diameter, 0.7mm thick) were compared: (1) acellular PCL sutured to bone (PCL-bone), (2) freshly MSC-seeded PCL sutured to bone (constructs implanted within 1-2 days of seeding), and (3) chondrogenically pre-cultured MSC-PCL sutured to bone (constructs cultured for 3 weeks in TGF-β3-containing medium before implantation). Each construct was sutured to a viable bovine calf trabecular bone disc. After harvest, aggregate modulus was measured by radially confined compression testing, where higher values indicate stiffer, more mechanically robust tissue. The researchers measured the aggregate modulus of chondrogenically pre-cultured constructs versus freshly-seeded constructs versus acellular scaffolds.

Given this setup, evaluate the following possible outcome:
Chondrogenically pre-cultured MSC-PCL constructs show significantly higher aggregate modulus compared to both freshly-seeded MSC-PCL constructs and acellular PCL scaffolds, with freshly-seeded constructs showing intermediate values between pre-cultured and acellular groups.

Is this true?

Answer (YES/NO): NO